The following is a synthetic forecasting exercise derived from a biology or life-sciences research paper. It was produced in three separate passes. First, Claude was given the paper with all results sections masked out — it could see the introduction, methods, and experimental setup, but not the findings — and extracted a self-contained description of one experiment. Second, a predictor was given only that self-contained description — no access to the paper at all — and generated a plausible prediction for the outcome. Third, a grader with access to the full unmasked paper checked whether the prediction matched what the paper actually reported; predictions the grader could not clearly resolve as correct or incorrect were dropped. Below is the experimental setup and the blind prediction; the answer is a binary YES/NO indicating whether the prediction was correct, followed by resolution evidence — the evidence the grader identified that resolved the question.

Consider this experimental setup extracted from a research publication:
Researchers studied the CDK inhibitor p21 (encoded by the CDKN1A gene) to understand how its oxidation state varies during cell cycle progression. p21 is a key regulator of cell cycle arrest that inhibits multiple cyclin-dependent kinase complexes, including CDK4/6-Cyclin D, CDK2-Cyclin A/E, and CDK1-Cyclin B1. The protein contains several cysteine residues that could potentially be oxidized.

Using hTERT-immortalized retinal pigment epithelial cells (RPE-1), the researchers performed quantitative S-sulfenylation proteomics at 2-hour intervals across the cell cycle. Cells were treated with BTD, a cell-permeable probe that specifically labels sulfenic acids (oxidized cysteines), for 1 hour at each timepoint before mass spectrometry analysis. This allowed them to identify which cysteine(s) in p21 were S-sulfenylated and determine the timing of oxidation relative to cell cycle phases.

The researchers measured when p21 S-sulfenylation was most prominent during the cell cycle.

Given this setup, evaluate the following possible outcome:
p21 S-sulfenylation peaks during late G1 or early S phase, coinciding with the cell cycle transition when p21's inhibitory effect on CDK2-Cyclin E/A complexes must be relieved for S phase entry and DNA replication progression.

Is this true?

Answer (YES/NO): NO